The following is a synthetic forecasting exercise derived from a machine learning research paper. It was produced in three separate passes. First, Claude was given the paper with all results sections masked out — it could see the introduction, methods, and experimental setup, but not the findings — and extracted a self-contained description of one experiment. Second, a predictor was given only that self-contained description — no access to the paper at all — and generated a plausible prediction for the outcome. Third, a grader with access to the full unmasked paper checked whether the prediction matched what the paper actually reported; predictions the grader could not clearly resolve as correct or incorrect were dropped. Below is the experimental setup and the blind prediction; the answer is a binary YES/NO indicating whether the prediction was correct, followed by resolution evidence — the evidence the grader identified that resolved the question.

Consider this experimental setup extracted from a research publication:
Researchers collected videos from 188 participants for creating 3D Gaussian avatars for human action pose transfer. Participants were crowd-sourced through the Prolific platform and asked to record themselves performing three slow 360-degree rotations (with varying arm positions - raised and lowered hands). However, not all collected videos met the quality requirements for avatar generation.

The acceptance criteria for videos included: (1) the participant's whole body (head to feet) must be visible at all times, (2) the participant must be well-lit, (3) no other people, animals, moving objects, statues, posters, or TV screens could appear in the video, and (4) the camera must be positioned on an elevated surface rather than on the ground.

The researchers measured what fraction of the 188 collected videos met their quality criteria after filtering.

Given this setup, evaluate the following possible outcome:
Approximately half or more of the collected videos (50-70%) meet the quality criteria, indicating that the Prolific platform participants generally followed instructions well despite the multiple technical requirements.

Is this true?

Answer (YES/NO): YES